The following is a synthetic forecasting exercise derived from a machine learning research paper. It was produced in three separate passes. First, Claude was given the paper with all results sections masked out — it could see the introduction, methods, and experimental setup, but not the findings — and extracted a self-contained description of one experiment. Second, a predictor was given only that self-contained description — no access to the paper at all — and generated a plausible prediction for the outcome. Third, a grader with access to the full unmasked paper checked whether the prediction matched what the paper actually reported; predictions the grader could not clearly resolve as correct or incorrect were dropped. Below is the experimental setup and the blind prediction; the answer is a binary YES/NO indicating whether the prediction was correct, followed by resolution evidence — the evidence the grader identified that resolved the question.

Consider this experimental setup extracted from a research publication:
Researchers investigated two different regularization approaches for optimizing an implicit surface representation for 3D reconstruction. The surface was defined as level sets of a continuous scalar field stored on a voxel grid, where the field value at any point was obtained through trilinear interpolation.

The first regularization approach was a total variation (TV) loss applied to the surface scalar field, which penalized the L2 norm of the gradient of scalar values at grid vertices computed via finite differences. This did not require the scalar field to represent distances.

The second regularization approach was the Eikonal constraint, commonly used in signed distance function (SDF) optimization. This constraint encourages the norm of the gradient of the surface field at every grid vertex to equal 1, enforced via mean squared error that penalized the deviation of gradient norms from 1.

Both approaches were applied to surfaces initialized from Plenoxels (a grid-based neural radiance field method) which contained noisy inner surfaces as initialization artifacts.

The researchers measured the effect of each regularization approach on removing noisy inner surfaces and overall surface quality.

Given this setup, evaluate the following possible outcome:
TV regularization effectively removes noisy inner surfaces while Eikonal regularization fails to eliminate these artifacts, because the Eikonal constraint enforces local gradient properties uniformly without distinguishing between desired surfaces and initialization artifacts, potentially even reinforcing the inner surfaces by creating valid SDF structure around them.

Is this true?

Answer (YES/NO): YES